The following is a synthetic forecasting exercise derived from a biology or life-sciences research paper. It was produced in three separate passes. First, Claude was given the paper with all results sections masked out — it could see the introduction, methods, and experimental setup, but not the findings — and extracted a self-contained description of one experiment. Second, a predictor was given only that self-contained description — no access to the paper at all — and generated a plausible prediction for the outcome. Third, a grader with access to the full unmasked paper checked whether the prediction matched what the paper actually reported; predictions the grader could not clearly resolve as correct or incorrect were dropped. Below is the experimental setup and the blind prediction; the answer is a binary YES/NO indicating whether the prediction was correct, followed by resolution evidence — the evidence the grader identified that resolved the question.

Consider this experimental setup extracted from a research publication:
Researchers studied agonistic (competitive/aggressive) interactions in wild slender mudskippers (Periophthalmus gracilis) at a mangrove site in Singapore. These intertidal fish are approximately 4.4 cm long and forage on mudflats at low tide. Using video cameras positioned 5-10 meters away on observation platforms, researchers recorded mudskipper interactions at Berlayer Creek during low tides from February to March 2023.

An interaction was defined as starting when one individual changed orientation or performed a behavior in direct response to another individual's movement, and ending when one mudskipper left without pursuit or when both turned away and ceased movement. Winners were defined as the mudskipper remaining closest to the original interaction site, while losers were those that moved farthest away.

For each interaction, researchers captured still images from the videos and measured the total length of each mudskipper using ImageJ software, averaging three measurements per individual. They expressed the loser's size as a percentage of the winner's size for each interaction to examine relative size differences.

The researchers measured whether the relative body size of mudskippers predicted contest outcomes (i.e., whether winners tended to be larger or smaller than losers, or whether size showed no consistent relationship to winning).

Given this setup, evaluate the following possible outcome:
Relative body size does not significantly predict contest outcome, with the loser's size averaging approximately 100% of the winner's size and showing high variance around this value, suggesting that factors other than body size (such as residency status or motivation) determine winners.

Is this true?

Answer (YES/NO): NO